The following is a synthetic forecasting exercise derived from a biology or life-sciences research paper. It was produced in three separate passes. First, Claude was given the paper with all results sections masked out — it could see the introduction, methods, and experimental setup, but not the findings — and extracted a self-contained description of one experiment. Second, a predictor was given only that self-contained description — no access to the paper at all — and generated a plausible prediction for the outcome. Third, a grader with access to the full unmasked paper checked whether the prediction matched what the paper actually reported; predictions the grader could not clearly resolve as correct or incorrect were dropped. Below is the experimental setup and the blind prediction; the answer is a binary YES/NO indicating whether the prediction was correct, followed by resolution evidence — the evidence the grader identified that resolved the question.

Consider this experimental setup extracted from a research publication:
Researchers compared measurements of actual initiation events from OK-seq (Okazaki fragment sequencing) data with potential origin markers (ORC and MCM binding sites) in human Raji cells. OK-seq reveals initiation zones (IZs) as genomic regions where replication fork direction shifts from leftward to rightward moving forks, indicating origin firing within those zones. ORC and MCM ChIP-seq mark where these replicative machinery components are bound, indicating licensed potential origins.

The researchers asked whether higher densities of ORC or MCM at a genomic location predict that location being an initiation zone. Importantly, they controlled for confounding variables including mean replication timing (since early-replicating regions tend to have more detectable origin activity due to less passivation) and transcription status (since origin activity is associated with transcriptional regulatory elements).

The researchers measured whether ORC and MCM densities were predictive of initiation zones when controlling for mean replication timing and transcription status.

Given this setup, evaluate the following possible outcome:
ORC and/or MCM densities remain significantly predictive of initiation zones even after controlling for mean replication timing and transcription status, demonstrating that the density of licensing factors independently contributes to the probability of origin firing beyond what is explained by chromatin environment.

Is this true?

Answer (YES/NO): NO